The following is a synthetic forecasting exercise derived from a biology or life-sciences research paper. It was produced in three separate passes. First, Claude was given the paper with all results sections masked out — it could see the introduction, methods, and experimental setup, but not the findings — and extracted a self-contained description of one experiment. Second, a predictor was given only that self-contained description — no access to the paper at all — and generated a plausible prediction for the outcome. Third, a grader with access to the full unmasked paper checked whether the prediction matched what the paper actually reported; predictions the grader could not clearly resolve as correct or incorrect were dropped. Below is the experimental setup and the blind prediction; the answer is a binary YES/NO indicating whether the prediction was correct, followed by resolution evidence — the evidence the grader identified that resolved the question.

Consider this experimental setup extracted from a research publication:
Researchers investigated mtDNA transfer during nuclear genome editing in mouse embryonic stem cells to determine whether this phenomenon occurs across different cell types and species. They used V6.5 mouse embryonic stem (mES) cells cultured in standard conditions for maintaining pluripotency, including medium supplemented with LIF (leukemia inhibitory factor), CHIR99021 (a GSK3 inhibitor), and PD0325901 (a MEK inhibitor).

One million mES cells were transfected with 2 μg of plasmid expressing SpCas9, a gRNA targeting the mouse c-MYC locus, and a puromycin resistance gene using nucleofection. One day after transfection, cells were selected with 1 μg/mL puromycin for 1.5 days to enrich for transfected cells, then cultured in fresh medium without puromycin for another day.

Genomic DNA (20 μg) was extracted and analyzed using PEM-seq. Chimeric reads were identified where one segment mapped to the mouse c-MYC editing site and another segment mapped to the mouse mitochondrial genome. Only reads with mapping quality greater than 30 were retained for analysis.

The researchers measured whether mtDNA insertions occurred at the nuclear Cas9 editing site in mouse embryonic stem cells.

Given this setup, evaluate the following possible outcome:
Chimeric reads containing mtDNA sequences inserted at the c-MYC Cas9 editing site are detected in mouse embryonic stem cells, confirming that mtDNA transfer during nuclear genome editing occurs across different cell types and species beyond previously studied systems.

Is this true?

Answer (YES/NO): YES